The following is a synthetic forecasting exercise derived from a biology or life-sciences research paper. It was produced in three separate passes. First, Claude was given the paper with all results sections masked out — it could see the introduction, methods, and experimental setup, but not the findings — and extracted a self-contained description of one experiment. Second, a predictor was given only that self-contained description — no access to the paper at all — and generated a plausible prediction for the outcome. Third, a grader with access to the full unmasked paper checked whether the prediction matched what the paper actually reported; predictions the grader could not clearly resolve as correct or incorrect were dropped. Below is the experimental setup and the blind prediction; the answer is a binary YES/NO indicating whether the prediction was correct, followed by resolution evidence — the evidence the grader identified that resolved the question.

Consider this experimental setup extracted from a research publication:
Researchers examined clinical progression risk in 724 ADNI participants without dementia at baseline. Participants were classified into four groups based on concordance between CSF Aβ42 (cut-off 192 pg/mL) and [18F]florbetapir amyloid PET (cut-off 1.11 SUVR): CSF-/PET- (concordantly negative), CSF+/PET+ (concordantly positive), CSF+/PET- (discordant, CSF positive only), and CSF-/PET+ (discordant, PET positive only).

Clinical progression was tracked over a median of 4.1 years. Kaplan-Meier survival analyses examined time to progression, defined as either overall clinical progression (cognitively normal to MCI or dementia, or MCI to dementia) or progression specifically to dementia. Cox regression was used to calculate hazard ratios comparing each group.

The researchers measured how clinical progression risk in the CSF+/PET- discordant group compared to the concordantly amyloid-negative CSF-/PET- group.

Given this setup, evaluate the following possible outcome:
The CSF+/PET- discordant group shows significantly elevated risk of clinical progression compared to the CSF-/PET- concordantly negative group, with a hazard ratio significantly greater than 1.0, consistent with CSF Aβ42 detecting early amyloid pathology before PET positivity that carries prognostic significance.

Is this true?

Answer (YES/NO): NO